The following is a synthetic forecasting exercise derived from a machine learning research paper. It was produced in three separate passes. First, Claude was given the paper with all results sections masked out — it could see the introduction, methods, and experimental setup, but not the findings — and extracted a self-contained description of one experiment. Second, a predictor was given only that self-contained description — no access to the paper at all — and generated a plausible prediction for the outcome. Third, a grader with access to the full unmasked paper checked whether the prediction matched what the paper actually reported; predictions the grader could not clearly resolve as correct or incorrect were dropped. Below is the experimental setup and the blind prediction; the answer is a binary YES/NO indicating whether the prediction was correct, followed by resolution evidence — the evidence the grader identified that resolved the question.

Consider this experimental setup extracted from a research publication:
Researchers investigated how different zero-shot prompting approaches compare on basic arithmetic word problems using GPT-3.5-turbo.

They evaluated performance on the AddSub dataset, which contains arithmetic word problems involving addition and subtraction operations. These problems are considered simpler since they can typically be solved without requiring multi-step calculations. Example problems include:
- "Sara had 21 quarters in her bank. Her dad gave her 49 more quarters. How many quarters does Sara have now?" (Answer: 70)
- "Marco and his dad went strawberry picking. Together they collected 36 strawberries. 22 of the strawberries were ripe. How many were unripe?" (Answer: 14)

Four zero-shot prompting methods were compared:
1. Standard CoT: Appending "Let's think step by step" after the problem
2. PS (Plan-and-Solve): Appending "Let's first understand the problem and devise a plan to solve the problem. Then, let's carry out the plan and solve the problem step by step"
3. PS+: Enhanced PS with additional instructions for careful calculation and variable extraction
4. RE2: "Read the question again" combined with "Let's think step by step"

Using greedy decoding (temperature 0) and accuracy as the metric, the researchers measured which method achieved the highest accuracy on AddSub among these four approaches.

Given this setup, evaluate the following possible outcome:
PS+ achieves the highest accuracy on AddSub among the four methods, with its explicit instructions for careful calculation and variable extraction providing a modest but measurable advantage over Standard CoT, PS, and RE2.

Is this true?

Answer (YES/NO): NO